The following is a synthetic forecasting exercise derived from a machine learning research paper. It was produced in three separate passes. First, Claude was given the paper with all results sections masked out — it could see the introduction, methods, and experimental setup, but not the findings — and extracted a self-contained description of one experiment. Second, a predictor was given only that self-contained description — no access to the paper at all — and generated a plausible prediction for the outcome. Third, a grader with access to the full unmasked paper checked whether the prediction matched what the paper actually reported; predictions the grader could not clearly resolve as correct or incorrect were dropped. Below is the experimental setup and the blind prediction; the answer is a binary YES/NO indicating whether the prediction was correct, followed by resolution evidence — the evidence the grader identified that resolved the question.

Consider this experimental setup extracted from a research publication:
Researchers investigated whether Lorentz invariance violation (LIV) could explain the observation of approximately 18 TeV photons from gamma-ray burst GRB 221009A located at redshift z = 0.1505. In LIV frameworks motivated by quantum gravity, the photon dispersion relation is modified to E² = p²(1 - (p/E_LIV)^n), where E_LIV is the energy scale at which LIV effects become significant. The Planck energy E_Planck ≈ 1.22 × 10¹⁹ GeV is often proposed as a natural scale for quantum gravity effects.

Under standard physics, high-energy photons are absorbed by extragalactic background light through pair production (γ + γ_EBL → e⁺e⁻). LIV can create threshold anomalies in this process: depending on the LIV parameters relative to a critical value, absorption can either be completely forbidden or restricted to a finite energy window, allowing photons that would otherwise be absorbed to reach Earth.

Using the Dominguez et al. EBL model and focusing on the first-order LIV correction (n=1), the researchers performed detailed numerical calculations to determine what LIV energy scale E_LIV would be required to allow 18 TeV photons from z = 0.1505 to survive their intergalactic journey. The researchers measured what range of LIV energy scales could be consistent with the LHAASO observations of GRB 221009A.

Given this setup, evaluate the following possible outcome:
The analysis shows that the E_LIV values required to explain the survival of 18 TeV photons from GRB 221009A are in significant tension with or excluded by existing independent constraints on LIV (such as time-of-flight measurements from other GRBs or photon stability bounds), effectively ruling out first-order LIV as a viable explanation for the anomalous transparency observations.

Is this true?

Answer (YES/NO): NO